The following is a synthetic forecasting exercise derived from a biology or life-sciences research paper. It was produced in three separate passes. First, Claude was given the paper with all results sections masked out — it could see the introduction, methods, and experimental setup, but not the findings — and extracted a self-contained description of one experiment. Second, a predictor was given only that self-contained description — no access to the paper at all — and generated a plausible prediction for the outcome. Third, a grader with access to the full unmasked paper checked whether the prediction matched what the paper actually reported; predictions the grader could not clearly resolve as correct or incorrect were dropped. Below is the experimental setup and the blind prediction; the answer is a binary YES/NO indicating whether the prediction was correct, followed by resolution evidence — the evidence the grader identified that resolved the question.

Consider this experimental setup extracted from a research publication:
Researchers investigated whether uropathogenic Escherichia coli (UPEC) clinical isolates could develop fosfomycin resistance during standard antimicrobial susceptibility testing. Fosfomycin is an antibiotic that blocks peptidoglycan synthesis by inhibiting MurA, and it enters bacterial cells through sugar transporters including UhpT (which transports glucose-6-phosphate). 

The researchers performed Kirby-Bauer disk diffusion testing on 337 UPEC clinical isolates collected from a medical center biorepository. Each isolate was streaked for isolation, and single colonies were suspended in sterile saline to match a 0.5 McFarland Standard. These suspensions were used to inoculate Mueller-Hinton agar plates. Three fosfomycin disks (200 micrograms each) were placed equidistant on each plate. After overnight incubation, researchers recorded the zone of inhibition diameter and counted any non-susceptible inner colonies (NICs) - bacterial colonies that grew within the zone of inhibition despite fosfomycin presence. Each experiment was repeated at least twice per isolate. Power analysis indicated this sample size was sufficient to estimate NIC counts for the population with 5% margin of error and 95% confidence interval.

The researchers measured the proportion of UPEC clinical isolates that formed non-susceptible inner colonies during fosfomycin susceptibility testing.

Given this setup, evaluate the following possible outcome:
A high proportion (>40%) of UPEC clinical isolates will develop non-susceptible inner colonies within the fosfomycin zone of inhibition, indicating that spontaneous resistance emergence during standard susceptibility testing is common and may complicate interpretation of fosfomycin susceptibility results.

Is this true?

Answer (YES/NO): YES